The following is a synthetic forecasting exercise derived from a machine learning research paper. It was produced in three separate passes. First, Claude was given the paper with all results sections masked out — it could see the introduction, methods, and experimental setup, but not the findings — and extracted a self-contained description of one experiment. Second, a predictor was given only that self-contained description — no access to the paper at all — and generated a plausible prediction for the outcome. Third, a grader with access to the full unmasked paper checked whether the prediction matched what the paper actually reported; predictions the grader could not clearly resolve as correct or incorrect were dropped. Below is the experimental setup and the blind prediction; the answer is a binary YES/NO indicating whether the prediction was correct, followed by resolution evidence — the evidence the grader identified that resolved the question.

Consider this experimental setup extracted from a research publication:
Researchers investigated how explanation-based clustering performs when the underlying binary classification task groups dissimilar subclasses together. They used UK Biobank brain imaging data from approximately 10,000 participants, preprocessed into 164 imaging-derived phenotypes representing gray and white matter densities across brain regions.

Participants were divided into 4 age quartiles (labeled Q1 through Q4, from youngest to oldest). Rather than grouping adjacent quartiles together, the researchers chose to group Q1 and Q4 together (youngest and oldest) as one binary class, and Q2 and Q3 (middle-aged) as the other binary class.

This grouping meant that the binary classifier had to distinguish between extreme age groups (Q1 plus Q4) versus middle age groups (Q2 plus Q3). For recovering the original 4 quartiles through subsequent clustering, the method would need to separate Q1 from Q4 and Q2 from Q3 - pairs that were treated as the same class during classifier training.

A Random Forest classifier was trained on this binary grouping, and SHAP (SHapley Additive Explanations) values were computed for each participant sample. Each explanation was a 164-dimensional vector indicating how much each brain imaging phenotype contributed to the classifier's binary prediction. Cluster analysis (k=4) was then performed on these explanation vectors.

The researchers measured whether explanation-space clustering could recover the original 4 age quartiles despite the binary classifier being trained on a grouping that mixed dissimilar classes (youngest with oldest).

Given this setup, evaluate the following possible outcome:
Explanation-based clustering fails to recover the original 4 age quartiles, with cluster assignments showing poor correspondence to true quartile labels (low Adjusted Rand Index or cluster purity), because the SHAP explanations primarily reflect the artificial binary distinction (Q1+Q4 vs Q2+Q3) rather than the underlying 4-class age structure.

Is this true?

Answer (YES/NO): NO